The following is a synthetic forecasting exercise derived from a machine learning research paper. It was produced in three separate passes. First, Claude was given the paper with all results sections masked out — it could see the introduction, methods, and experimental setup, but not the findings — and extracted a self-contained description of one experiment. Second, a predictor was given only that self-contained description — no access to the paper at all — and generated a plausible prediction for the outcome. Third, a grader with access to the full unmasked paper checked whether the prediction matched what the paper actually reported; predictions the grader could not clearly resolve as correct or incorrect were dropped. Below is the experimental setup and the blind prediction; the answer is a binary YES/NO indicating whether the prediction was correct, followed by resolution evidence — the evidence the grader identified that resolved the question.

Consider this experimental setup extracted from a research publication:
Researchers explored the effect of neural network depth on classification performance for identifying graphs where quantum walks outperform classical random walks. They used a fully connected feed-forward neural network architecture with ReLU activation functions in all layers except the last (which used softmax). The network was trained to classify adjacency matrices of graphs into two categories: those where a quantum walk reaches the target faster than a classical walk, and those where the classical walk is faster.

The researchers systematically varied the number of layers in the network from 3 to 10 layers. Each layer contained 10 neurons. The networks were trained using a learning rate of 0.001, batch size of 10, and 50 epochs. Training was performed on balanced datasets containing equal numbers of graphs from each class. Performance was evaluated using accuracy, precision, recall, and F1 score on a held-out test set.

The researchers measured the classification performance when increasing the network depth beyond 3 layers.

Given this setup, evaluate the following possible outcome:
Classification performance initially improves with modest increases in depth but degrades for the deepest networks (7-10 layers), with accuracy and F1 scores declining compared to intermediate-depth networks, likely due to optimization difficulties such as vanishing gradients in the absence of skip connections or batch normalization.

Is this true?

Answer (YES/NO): NO